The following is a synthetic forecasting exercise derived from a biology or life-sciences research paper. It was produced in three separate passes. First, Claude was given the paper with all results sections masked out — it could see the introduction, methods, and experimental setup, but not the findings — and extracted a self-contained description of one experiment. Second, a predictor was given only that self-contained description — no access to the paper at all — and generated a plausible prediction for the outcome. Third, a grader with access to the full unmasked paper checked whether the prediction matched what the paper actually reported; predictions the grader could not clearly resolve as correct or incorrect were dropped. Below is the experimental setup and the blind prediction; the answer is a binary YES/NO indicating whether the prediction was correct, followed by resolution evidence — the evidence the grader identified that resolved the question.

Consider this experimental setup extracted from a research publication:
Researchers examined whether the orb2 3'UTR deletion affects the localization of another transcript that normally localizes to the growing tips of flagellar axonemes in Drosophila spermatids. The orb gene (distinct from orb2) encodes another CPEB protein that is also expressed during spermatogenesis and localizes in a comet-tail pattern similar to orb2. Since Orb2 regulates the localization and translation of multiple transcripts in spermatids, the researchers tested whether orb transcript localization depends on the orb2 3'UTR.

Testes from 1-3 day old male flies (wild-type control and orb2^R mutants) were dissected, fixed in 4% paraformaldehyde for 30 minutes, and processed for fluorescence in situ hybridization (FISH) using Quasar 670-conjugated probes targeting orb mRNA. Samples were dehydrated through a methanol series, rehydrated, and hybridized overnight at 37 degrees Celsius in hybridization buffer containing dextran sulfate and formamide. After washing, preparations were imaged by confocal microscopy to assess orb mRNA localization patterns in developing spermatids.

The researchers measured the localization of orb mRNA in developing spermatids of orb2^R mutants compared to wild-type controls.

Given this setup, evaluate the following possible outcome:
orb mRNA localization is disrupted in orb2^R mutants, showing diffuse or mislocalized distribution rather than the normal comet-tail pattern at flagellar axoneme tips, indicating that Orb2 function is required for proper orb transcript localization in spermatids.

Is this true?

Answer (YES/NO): YES